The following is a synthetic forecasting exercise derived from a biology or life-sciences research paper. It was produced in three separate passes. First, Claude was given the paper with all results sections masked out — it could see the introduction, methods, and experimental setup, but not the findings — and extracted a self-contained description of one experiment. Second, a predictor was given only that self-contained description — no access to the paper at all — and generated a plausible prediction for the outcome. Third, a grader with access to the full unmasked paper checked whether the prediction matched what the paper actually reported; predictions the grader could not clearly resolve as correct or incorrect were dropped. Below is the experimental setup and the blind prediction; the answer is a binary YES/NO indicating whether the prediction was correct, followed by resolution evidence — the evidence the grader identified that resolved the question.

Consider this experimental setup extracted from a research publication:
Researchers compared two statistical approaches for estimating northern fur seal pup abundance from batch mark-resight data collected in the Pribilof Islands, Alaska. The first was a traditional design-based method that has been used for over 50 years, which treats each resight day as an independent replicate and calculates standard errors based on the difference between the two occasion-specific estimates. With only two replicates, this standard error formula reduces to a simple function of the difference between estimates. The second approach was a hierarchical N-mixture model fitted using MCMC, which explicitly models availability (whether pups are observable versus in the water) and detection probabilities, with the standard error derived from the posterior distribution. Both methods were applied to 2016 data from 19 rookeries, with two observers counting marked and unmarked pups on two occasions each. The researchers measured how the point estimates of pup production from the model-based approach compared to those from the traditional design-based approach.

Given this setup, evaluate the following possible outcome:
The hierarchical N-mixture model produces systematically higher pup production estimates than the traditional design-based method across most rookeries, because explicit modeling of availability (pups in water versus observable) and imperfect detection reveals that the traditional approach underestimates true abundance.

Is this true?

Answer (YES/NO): NO